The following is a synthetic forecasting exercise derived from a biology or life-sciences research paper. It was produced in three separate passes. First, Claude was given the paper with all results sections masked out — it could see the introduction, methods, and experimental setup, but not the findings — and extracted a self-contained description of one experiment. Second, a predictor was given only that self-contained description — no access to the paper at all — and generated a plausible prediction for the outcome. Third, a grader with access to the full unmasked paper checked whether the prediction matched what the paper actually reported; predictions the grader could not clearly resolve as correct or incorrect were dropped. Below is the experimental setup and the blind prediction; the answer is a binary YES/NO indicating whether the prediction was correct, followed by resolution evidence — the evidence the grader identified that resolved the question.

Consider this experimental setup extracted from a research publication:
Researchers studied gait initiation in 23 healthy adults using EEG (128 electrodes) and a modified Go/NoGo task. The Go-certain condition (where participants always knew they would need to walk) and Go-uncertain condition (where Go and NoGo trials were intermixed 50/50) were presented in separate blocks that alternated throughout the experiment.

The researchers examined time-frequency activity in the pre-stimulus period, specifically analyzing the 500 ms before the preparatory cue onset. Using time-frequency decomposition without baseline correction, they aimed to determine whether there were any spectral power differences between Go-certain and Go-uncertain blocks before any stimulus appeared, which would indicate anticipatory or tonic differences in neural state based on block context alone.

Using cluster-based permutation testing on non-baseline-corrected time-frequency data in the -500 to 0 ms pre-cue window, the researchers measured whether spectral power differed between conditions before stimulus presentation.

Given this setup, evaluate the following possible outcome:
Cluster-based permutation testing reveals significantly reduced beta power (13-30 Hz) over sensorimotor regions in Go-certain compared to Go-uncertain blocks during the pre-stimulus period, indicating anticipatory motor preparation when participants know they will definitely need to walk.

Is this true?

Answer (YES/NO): NO